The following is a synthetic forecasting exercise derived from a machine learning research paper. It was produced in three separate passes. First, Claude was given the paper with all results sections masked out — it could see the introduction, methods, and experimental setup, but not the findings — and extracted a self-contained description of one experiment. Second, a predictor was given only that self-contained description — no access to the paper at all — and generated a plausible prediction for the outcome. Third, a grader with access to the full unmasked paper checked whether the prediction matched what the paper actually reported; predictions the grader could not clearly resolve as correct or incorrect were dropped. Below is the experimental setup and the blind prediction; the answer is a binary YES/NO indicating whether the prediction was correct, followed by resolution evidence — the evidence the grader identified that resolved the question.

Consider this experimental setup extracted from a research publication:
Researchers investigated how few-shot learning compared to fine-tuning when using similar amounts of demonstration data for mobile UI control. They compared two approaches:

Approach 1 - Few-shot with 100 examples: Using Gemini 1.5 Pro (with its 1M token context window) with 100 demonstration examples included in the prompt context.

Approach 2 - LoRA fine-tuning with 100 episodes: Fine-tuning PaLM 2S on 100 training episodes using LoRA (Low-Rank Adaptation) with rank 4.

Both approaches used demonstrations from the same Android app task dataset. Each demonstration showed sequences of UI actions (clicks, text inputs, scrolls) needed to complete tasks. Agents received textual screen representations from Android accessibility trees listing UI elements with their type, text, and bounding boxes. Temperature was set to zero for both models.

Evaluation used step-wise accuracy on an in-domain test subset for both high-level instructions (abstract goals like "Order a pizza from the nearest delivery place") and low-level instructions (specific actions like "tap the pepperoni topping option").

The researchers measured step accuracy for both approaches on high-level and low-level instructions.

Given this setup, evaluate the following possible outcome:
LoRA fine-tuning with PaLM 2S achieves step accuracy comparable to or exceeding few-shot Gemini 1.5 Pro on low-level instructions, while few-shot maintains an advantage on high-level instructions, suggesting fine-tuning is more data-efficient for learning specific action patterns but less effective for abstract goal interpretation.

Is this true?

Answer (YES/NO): NO